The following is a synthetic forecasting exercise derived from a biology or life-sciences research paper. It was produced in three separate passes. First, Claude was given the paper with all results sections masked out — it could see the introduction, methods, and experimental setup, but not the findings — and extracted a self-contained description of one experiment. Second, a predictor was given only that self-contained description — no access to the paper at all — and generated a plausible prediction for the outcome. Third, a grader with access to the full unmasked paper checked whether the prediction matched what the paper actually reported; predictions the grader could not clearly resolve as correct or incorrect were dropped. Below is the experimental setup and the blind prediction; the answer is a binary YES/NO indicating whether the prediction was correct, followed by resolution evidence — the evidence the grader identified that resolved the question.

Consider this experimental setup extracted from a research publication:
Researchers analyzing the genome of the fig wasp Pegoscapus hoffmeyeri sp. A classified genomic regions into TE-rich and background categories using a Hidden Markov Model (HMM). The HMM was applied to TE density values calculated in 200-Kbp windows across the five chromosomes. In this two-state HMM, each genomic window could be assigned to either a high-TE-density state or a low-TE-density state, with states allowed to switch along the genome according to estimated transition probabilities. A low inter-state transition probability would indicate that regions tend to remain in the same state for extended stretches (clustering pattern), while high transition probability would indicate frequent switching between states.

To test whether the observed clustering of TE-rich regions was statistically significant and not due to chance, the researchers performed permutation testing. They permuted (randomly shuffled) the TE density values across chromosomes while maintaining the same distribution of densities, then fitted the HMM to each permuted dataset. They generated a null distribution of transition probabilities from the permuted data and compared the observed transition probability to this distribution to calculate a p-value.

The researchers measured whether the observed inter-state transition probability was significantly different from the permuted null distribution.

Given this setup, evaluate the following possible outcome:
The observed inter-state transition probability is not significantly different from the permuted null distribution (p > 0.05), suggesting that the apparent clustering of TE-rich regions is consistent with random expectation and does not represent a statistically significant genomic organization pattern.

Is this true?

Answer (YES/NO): NO